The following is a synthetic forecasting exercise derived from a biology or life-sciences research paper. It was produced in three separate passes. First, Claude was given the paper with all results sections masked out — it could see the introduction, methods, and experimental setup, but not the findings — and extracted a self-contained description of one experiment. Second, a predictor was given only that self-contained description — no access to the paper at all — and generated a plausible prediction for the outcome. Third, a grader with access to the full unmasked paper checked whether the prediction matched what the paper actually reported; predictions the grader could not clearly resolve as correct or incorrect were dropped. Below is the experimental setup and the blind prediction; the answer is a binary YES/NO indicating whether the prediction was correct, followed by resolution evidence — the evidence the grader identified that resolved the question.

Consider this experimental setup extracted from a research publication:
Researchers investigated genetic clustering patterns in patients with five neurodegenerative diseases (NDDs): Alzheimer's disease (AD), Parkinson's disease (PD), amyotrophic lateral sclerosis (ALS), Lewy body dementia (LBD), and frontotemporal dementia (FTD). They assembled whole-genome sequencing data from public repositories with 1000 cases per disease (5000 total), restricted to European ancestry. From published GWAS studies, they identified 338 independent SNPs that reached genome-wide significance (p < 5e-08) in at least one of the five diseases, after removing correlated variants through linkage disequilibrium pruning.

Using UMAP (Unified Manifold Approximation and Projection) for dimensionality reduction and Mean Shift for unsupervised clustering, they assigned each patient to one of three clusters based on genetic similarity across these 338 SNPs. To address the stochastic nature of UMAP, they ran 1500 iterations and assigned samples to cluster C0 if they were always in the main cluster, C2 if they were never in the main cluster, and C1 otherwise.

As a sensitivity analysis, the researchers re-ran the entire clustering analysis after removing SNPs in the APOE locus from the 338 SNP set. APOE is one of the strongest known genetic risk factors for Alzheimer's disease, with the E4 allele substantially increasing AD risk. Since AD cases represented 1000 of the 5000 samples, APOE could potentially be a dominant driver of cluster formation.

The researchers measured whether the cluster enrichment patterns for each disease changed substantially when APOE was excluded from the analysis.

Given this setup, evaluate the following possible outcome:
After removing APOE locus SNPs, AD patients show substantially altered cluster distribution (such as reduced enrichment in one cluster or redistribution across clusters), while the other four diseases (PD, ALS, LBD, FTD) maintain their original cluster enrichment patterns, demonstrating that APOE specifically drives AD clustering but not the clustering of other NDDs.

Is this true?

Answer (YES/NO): NO